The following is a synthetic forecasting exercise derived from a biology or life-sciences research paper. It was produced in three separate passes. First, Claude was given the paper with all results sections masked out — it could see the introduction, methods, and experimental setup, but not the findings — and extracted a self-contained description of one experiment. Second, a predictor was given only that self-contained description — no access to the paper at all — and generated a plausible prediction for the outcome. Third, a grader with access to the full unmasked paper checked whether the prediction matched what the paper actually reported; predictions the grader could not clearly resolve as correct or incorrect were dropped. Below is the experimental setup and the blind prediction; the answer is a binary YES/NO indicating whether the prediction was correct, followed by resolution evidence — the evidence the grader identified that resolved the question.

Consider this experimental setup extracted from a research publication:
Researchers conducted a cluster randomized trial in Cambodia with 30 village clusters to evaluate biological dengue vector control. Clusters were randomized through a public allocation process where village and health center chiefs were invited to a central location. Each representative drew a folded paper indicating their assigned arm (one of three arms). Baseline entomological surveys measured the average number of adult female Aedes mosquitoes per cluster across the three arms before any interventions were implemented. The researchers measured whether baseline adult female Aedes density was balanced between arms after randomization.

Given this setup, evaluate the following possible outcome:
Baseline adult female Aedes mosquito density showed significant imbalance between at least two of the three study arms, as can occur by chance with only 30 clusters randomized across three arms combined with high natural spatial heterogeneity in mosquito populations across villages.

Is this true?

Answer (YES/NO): NO